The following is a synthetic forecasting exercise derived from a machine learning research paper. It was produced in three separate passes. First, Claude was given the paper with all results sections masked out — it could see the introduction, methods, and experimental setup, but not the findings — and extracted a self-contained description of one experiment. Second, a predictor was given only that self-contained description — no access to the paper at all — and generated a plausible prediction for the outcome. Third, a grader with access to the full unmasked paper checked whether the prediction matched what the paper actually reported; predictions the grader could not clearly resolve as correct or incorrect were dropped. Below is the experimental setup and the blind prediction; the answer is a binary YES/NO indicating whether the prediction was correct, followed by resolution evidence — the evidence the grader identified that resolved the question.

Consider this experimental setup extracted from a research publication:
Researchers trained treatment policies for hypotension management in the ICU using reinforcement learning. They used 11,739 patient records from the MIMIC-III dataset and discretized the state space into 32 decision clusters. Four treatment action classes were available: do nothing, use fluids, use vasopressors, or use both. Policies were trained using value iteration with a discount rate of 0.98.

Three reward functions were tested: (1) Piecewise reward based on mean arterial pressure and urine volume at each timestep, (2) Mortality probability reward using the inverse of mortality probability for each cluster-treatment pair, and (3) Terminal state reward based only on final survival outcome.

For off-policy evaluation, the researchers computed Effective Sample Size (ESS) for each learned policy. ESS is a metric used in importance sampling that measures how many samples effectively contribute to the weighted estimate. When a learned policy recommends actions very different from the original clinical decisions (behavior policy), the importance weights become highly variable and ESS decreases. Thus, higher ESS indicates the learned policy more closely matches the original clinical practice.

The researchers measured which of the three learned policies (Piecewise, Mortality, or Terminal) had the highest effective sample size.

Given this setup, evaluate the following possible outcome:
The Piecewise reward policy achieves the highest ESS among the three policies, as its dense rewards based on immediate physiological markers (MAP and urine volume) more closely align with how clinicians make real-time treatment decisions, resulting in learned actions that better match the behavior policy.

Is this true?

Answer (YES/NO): YES